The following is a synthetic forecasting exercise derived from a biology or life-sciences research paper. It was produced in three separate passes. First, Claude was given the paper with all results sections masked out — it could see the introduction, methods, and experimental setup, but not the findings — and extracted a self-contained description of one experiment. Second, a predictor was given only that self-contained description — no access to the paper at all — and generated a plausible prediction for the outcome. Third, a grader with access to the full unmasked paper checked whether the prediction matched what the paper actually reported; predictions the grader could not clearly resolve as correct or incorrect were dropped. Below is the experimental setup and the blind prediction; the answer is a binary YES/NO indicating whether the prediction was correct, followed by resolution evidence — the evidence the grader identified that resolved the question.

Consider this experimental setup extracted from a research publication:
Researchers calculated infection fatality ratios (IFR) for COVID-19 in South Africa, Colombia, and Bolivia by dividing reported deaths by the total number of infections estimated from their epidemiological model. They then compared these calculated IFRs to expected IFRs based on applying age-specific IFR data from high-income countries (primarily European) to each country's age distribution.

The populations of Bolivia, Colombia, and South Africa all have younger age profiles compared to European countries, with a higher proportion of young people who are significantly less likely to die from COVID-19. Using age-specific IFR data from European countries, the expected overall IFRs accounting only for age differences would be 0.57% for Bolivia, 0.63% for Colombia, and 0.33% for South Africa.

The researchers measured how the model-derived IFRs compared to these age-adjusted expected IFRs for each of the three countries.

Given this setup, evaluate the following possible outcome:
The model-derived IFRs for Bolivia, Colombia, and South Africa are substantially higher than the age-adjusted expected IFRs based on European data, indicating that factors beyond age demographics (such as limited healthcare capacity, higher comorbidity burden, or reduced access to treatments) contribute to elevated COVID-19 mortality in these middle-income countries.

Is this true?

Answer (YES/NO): NO